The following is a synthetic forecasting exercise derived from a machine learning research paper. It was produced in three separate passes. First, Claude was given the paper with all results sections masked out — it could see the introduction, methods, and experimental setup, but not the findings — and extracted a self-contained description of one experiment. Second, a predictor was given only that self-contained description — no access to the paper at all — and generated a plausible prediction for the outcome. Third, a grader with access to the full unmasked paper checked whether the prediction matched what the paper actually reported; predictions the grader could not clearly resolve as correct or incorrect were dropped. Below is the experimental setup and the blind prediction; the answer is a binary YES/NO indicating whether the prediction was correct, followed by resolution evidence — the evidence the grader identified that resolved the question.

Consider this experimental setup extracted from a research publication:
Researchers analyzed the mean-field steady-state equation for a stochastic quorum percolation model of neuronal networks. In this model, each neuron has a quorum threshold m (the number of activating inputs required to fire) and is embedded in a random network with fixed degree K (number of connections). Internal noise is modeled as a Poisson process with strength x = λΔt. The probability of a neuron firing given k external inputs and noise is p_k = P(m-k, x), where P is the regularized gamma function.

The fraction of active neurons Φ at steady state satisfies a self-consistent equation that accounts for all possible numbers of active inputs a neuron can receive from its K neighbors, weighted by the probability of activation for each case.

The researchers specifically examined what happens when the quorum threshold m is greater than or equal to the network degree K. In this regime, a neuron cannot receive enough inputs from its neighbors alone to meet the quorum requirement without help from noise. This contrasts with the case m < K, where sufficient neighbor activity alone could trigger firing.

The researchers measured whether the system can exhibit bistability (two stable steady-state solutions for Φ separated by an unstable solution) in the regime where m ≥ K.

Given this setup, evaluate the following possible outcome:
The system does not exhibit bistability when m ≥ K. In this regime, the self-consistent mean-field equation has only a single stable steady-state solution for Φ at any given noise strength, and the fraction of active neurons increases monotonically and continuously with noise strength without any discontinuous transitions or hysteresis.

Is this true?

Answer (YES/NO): YES